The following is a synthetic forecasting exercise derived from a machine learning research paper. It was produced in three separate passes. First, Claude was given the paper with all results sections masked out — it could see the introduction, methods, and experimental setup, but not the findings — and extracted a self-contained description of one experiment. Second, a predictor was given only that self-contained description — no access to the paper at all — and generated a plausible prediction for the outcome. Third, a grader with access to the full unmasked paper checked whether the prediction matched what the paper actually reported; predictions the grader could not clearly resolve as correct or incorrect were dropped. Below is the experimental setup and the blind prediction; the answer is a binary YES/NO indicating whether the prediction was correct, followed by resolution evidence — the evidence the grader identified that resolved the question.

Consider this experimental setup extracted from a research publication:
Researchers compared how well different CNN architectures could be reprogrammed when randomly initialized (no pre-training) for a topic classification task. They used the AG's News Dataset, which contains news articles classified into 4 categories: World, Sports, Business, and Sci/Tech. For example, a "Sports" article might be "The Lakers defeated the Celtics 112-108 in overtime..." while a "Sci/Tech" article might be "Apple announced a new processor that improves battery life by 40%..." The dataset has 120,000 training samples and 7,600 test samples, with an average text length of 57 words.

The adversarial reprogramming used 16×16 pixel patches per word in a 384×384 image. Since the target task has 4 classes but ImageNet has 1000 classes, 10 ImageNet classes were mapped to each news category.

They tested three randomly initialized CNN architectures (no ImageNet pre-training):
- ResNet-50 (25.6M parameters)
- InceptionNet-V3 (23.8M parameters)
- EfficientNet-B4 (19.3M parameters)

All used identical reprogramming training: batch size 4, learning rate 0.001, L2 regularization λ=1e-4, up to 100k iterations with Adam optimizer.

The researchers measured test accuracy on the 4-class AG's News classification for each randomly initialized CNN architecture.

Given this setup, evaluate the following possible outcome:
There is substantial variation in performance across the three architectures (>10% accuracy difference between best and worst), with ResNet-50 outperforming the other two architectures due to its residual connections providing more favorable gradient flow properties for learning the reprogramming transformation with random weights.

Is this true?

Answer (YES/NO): YES